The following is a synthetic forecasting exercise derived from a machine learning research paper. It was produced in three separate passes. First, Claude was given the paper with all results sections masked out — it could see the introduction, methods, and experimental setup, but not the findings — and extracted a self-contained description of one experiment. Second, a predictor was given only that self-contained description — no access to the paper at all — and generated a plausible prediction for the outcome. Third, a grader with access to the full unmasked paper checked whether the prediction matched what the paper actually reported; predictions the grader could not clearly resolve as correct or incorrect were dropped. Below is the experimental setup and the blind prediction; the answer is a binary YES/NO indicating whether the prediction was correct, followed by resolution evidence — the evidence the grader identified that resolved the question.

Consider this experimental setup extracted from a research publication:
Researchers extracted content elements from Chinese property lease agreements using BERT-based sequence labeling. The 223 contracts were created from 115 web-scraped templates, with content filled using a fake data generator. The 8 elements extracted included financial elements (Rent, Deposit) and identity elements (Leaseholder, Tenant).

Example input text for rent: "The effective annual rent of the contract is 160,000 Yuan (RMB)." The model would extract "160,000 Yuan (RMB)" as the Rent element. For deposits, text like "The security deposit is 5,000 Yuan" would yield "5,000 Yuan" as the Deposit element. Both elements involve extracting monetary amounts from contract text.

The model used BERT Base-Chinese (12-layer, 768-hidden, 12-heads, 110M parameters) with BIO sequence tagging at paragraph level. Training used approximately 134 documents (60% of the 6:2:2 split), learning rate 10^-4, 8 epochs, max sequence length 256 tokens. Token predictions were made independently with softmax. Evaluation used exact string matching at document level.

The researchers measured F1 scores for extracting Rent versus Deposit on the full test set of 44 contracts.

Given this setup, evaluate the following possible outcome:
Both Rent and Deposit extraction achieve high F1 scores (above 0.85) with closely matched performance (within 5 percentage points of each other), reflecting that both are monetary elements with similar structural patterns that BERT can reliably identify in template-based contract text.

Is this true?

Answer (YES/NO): NO